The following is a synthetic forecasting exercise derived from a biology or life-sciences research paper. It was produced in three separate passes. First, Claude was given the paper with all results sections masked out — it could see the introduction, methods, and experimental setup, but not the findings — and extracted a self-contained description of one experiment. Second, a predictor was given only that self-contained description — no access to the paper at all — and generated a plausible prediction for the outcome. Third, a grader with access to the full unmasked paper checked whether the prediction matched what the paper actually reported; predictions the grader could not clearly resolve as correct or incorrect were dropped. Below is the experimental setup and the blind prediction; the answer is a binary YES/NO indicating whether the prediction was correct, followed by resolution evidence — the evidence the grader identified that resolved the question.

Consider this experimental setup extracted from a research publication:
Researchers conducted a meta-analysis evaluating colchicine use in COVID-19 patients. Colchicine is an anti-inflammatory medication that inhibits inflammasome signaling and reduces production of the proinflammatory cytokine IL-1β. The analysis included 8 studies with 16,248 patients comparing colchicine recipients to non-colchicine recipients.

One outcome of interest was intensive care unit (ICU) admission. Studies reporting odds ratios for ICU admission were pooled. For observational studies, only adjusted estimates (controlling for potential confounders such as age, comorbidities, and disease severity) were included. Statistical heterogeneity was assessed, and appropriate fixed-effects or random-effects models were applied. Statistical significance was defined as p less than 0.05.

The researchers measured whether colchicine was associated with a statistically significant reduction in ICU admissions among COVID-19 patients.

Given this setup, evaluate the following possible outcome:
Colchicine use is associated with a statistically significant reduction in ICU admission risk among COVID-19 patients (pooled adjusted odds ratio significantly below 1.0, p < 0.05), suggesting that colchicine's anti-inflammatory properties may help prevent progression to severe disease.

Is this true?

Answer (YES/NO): NO